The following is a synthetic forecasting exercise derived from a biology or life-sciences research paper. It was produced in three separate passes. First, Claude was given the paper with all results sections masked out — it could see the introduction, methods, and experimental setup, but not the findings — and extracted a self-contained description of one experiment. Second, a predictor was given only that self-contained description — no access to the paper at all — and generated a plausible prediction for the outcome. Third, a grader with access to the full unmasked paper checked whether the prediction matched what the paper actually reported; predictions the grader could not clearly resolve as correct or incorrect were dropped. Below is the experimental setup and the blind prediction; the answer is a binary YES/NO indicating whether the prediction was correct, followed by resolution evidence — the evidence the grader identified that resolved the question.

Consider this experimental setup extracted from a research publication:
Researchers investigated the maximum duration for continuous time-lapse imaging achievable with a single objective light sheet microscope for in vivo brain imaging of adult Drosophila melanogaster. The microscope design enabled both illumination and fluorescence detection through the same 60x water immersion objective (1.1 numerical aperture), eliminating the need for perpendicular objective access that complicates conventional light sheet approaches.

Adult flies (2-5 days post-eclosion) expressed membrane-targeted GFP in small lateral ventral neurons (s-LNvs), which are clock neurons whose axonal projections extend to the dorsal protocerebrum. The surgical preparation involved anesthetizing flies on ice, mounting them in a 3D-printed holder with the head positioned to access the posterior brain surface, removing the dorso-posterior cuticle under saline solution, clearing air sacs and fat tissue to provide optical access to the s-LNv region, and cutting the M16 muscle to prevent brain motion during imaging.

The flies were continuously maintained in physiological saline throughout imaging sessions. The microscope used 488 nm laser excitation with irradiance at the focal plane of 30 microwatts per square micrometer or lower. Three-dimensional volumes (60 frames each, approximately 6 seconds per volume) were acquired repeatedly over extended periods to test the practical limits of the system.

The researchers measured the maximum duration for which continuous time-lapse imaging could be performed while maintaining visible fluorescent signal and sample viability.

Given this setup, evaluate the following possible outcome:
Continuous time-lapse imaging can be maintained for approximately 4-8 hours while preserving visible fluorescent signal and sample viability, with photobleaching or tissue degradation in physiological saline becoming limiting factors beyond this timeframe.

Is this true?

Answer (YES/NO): NO